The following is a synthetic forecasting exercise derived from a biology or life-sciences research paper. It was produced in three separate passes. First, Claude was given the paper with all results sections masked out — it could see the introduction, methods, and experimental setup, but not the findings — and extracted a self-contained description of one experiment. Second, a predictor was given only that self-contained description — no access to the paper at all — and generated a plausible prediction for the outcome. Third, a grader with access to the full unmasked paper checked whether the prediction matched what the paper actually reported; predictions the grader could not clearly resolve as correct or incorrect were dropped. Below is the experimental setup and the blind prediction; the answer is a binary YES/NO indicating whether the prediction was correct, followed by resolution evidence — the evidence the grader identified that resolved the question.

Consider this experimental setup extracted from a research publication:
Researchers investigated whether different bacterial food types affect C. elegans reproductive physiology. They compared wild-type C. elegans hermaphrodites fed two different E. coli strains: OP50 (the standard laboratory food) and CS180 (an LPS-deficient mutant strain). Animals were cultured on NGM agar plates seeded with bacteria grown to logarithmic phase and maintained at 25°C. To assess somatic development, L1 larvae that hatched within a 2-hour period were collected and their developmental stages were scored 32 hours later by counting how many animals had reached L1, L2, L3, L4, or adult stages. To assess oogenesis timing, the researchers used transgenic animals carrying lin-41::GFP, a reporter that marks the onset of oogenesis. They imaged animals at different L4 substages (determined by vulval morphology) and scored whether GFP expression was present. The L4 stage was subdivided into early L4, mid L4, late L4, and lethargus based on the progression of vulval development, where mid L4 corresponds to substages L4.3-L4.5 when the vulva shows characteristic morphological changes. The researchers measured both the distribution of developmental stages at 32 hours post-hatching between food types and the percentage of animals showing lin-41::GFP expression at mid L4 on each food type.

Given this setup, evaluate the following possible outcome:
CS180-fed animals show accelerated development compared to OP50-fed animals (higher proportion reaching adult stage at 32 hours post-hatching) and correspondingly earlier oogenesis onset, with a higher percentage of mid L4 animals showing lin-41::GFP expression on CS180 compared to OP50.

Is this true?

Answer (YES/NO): NO